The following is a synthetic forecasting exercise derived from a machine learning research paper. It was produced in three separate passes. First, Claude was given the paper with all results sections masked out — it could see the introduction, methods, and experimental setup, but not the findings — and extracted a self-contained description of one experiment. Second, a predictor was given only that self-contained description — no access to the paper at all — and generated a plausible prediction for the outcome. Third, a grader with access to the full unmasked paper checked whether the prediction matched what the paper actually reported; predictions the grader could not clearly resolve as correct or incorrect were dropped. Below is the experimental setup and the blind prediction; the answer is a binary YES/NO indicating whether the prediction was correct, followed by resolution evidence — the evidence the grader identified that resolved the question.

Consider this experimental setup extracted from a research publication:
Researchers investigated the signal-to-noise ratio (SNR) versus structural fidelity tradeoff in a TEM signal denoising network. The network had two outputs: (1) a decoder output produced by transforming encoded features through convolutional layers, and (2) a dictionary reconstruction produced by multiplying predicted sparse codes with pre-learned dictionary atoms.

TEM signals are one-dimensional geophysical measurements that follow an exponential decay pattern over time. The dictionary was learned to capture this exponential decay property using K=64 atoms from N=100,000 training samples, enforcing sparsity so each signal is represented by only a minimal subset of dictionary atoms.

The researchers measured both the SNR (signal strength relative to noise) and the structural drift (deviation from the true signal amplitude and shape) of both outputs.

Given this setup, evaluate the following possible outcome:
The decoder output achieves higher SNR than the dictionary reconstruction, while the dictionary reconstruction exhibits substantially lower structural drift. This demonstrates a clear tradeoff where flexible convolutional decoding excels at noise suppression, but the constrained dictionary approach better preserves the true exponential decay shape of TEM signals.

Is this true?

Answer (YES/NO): NO